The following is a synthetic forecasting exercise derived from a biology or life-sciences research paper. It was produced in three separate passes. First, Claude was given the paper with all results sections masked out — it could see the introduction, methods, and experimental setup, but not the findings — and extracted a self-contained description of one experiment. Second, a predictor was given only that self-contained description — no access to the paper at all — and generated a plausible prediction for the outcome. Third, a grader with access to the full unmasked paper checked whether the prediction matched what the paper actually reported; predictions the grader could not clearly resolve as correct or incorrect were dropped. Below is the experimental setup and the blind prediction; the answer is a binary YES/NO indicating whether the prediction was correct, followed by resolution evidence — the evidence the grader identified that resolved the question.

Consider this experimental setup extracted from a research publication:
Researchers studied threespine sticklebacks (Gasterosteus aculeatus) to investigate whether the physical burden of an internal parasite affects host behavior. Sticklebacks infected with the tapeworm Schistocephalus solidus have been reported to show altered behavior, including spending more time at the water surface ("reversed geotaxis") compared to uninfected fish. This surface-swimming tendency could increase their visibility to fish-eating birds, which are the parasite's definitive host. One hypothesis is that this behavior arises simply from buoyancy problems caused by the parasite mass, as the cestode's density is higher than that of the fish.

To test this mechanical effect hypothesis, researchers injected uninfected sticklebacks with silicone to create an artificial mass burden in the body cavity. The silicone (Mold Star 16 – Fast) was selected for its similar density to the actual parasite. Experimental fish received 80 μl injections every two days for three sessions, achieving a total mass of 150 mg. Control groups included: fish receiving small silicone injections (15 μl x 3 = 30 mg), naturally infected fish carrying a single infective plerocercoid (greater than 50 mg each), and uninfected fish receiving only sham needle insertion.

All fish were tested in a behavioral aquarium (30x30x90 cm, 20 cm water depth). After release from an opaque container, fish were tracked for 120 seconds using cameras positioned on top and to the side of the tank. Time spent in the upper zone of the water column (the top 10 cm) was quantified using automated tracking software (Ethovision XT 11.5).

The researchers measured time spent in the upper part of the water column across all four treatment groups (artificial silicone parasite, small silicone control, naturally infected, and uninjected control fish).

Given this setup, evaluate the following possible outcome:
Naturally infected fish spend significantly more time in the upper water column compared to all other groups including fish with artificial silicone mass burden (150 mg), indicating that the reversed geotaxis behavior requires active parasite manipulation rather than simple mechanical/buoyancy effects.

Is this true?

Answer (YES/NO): NO